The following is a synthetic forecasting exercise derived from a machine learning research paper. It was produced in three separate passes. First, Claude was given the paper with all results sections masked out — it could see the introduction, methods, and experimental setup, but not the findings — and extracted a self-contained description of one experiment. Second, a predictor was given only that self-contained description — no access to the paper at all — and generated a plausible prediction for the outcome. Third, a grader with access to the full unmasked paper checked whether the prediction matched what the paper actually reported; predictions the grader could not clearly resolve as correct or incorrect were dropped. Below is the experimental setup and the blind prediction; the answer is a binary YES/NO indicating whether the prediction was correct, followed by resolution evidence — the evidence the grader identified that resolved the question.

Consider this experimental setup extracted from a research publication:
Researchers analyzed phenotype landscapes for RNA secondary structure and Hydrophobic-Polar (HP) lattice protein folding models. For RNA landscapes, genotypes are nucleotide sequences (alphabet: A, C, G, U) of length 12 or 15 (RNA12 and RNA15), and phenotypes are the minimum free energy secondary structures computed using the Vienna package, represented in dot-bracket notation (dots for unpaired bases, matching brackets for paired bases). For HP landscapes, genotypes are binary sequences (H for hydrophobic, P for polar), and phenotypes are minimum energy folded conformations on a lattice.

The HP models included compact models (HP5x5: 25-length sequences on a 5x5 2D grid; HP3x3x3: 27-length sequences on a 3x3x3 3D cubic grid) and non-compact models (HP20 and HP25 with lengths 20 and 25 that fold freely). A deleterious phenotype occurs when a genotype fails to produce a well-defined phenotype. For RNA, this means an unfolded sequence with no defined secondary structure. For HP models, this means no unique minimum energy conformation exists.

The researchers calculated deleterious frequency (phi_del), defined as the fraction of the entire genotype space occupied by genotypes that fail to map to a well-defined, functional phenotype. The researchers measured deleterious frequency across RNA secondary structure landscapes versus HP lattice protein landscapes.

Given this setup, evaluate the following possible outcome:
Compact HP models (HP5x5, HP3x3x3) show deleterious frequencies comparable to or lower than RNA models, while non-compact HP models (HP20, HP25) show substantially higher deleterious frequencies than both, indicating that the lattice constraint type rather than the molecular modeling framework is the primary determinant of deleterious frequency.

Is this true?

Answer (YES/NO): NO